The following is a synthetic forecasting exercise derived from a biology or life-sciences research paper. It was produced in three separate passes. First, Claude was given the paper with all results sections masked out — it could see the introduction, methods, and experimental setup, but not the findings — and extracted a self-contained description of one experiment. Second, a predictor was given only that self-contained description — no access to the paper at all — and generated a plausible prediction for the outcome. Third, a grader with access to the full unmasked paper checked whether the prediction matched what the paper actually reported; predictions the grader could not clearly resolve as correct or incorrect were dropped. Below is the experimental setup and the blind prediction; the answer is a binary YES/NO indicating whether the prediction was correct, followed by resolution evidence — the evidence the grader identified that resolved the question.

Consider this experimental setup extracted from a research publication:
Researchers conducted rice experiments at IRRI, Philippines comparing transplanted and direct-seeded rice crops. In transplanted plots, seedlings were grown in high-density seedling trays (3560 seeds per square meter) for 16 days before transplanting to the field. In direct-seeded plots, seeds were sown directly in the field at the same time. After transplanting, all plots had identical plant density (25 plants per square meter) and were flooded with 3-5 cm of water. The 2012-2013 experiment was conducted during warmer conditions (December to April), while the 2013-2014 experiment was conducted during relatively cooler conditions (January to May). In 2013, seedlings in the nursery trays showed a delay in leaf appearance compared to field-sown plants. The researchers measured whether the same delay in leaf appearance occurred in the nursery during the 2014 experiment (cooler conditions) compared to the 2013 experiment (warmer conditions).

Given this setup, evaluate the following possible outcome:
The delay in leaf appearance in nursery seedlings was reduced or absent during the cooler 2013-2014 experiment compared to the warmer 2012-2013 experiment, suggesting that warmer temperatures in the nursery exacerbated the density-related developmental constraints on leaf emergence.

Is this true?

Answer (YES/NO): NO